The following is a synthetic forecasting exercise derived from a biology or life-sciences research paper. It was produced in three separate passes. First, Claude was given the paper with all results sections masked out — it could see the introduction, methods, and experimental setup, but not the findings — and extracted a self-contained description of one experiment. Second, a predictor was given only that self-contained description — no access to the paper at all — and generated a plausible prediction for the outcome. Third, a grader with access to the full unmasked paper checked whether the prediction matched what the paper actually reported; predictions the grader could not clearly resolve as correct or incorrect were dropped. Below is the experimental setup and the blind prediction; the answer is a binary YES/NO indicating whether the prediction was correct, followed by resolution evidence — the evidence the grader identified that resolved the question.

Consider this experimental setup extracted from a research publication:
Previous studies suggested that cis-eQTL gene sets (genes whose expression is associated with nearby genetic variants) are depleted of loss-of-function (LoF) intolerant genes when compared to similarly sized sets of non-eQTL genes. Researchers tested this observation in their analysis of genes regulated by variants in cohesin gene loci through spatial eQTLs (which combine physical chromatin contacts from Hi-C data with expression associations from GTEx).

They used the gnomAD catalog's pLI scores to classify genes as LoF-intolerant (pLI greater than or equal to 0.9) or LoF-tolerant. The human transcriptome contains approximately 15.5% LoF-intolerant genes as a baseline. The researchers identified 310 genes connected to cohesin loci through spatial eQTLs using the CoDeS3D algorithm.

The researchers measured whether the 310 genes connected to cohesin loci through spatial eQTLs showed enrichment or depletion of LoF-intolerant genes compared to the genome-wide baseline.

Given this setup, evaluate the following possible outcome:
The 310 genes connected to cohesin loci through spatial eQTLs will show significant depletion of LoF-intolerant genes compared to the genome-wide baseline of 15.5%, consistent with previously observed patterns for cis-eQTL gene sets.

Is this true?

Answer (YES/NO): NO